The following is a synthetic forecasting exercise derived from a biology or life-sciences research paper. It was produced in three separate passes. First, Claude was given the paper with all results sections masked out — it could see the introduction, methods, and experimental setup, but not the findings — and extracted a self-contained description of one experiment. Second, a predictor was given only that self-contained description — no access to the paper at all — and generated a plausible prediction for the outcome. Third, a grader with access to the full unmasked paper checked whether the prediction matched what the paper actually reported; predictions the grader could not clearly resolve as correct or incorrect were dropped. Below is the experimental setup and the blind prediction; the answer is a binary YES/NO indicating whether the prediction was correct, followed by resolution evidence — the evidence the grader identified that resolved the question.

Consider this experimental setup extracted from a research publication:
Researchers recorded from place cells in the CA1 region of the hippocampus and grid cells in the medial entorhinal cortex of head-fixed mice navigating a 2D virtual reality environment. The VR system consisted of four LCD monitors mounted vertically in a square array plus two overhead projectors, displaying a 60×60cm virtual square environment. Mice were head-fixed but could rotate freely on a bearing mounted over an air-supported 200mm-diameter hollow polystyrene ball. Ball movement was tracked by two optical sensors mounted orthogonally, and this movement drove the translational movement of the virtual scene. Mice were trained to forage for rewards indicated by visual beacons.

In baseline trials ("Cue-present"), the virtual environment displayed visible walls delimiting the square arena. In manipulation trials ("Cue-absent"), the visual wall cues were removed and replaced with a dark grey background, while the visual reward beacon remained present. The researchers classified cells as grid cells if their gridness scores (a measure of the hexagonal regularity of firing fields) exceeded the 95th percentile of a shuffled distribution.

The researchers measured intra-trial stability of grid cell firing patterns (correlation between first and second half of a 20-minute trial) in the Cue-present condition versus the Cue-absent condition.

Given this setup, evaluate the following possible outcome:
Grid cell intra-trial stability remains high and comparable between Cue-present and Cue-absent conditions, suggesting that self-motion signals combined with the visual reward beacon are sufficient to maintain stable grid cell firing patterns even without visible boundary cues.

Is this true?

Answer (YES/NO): NO